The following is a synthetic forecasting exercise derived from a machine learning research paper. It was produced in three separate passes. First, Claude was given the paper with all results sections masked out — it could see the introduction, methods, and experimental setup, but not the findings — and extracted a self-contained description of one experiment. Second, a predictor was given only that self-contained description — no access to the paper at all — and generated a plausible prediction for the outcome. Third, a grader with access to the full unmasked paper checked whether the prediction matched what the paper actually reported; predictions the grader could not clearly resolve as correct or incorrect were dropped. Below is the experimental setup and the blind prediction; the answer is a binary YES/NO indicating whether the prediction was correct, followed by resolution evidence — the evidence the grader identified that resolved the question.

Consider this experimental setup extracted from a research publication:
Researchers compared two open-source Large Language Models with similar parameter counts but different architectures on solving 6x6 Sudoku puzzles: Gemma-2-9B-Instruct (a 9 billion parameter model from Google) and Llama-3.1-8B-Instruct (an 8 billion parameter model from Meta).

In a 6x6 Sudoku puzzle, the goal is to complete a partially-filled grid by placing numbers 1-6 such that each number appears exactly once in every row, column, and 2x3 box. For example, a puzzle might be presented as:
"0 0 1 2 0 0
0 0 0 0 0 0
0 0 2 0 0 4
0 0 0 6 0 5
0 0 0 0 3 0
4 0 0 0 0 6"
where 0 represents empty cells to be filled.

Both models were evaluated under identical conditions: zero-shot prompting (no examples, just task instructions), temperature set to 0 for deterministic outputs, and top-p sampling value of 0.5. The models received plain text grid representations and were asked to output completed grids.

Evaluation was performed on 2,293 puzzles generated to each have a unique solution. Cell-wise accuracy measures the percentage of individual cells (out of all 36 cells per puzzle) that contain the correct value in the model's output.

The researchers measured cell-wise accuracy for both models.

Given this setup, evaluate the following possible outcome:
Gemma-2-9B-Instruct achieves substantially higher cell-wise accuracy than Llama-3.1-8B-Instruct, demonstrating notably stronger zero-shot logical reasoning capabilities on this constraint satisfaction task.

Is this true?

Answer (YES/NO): YES